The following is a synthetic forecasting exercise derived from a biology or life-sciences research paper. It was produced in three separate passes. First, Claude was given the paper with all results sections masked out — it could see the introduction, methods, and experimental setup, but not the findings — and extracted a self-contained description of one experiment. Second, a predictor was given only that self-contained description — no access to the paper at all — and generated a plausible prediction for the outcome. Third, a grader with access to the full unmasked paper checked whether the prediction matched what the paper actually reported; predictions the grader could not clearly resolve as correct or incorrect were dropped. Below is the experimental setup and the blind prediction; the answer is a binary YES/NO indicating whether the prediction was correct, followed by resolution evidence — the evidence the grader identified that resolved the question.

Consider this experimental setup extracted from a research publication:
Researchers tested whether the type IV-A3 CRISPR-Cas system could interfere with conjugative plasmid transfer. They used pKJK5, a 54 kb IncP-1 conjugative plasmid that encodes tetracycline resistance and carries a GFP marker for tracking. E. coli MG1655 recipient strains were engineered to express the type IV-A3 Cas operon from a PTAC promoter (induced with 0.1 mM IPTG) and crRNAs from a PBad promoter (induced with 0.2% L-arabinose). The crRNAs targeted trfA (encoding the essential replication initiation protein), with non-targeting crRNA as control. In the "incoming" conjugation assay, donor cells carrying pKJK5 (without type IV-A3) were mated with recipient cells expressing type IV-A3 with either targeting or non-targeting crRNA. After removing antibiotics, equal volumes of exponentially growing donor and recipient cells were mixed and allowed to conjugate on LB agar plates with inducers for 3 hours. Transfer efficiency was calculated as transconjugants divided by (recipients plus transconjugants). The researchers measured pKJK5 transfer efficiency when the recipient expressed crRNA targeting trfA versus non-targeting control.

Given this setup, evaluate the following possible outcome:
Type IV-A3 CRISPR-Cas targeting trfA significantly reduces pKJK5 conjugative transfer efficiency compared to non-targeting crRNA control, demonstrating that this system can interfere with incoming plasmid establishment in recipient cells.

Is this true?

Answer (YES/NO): YES